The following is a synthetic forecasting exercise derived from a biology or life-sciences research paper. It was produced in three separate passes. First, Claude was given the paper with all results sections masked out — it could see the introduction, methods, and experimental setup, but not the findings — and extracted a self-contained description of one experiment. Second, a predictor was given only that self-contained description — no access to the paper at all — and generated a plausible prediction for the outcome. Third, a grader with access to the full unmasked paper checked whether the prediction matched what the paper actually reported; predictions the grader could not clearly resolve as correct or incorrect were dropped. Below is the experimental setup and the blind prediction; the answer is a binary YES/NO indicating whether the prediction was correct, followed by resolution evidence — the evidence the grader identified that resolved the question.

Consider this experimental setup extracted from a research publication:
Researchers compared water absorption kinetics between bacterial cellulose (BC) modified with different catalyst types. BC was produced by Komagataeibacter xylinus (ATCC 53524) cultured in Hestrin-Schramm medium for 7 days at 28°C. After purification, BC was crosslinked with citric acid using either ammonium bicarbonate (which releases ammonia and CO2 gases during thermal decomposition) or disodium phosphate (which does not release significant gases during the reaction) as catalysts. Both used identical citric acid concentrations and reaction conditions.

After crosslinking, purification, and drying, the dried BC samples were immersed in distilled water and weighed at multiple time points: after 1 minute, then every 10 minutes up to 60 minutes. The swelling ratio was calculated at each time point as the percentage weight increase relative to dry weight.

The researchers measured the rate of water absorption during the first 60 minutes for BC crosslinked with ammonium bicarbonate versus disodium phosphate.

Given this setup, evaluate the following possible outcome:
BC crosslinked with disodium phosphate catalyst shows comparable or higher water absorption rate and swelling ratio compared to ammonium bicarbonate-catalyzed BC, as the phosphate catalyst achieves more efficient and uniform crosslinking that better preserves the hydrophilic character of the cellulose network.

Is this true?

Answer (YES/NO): NO